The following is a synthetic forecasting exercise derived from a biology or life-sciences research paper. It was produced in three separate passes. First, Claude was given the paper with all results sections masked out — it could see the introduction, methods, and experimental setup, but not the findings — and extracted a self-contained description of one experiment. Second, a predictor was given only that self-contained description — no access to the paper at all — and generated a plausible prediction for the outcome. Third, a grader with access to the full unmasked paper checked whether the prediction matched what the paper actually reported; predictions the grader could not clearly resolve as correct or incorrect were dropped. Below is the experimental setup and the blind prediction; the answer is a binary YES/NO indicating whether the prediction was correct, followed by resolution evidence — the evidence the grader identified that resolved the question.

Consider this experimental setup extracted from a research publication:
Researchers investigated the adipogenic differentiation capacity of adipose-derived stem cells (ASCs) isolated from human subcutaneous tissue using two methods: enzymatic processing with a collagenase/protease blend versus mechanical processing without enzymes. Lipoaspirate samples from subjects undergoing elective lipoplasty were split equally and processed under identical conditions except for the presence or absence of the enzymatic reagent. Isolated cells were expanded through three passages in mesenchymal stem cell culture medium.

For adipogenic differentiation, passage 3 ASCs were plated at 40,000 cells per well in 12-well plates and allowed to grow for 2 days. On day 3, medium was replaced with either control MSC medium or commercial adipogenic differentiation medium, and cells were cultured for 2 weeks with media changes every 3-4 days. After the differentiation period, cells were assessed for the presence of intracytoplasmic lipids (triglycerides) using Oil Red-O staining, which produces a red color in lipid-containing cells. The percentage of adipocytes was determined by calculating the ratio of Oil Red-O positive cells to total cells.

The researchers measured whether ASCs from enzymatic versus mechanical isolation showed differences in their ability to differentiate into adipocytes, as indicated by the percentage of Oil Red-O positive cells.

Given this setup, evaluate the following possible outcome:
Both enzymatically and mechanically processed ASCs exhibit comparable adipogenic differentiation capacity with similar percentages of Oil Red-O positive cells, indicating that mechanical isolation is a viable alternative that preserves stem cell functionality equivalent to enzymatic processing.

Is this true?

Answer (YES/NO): NO